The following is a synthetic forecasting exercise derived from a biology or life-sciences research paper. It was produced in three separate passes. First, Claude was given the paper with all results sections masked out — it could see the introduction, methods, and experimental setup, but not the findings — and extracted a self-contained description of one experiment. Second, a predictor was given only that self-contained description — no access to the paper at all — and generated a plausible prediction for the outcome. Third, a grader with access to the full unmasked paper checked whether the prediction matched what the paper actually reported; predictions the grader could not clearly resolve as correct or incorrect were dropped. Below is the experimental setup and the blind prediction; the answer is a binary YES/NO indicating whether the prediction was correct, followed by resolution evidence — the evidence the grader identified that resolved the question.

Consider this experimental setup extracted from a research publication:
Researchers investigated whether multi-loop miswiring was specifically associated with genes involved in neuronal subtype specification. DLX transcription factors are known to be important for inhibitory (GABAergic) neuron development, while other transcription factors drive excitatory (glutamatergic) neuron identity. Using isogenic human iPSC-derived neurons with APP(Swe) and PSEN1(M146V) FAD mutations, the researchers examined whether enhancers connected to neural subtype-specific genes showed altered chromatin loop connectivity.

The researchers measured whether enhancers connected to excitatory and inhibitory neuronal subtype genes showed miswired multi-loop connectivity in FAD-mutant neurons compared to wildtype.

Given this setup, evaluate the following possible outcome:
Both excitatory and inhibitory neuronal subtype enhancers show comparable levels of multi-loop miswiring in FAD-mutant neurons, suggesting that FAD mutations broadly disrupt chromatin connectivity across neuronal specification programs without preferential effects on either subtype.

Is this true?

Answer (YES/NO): NO